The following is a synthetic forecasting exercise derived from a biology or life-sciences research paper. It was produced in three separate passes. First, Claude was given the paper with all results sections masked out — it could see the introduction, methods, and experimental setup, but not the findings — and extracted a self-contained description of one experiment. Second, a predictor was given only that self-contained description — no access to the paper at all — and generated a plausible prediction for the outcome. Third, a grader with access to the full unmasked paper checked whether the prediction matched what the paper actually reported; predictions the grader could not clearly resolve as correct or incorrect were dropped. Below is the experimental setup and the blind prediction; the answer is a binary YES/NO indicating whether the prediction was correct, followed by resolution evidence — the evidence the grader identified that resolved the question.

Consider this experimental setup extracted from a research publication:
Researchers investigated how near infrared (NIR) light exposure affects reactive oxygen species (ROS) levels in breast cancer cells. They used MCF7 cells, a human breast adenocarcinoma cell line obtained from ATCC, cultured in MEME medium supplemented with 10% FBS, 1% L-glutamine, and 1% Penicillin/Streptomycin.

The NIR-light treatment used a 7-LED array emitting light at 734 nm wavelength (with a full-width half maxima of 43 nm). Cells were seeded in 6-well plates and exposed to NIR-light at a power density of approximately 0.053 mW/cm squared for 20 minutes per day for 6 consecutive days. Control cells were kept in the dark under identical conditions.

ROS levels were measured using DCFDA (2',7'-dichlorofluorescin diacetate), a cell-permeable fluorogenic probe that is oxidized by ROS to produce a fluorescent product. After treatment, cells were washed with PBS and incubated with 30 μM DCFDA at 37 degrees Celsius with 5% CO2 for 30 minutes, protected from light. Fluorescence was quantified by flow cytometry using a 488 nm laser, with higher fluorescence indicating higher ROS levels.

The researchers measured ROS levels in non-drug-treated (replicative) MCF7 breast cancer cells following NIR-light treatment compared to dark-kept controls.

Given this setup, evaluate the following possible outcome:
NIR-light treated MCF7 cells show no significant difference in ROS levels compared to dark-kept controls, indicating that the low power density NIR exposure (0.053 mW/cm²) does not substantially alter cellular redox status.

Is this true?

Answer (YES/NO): NO